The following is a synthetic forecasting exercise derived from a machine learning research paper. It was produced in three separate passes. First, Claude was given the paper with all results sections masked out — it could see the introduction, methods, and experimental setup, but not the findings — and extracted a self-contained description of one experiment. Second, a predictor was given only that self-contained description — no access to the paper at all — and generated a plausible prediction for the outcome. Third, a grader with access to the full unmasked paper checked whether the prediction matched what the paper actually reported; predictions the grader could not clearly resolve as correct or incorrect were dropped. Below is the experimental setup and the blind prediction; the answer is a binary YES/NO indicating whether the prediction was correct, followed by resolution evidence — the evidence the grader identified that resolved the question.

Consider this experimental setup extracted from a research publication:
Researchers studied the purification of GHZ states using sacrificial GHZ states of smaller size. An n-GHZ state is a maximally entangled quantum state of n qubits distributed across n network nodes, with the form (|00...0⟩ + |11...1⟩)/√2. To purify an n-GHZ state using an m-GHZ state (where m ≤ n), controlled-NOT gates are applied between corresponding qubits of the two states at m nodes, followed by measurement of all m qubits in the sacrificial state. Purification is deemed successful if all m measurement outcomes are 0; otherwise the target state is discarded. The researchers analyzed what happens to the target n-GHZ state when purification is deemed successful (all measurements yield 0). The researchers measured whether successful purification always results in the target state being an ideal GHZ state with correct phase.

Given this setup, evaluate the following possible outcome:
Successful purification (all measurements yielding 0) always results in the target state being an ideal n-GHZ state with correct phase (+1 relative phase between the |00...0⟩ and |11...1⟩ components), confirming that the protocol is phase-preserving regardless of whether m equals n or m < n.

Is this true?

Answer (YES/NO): NO